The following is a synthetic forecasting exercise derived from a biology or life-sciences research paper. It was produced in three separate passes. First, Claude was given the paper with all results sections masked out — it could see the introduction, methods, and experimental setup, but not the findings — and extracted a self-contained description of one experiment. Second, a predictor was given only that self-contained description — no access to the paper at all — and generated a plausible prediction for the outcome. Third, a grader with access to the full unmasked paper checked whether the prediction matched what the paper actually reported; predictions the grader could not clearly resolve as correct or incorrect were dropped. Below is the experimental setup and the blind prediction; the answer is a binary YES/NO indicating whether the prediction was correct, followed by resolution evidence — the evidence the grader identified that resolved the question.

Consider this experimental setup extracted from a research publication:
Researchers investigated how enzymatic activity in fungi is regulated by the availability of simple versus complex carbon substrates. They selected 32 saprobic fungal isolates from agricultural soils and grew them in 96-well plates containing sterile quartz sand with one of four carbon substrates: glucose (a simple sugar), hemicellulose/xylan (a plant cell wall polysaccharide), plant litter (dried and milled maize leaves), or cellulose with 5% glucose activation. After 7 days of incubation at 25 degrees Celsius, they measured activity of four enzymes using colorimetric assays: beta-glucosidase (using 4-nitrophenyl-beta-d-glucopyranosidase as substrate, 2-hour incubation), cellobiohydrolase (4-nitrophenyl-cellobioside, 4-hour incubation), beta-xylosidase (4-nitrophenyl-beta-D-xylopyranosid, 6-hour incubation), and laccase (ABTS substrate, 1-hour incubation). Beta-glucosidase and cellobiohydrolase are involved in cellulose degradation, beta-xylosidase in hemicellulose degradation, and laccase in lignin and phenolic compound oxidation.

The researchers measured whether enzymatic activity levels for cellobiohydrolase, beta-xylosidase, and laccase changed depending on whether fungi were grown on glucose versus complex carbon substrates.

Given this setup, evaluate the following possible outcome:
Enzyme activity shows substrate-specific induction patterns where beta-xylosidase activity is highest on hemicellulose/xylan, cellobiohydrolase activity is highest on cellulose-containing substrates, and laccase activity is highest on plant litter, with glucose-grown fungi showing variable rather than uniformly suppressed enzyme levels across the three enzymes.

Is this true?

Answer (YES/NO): NO